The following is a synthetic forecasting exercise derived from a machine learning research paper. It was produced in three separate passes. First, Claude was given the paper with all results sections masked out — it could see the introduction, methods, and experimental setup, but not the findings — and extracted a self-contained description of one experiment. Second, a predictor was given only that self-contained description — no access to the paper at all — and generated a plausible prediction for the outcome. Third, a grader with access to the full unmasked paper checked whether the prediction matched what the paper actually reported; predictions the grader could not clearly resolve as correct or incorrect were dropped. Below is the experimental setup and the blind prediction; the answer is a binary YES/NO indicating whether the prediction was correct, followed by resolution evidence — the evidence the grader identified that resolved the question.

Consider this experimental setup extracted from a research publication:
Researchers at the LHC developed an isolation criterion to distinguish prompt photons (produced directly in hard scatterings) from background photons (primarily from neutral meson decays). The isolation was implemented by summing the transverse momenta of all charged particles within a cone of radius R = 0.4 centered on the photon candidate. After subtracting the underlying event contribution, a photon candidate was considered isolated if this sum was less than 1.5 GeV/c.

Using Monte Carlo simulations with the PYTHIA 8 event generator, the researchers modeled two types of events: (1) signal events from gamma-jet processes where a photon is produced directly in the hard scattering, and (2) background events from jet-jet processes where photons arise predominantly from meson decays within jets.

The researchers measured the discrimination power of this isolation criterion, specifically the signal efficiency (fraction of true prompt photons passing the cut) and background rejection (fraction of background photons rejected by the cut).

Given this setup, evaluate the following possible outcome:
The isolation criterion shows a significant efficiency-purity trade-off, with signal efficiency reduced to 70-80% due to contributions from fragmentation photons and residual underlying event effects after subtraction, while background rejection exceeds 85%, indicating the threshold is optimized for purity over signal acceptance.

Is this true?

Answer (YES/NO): NO